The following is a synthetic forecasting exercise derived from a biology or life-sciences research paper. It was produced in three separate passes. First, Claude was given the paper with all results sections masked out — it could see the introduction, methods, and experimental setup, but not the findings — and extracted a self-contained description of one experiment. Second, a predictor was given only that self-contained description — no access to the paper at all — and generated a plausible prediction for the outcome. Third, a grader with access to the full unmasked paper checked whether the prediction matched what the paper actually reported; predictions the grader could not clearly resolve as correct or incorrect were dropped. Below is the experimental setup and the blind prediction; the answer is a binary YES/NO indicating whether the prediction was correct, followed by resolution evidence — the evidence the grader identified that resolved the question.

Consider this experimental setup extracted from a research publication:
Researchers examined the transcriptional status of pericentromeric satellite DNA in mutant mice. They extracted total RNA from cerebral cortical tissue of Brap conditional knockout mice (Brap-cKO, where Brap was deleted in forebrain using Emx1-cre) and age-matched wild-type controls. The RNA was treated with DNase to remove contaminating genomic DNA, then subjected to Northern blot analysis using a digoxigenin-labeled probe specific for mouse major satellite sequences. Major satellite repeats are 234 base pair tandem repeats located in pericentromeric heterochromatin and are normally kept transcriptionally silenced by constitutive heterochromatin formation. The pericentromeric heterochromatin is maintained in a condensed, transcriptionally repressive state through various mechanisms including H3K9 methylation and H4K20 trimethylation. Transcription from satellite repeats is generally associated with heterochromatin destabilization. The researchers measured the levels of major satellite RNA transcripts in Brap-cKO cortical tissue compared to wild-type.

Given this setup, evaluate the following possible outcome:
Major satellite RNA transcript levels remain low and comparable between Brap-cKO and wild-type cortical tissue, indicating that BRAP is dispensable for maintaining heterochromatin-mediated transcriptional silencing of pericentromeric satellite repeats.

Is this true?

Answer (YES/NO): NO